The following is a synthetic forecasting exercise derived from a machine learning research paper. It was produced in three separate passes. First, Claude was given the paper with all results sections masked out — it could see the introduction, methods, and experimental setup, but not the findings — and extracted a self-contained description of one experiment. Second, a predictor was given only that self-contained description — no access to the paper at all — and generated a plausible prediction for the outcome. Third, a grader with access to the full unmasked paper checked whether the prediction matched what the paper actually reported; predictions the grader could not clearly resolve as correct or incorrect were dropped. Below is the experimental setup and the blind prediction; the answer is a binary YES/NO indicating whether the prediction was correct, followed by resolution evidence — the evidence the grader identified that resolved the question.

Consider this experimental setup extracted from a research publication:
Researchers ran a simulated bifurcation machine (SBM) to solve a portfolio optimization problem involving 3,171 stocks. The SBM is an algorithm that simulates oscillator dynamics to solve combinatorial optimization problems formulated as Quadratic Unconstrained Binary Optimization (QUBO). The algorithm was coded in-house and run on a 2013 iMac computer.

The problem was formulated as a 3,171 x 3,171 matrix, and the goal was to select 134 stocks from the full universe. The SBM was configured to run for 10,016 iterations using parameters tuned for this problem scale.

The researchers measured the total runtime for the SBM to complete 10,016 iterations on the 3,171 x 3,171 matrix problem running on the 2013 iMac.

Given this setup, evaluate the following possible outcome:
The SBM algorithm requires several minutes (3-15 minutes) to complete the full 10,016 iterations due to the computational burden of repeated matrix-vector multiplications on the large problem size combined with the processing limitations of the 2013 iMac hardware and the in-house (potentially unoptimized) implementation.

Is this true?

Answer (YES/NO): YES